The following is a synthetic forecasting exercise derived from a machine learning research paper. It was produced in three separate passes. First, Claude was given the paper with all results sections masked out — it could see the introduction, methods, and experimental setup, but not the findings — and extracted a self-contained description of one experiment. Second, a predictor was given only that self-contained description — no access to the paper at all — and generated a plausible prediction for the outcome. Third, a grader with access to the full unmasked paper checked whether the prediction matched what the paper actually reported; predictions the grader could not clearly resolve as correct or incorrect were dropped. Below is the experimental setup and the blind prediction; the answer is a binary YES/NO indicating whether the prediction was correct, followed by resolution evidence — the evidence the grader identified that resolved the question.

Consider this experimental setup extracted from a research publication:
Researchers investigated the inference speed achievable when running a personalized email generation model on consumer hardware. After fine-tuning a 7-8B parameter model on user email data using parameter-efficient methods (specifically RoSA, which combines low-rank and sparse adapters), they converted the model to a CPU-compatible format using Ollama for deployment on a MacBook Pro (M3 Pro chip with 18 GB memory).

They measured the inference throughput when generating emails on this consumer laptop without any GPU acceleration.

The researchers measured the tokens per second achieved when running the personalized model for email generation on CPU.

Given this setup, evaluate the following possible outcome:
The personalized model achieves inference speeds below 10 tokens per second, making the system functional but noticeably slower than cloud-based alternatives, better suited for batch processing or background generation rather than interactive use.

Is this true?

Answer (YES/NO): NO